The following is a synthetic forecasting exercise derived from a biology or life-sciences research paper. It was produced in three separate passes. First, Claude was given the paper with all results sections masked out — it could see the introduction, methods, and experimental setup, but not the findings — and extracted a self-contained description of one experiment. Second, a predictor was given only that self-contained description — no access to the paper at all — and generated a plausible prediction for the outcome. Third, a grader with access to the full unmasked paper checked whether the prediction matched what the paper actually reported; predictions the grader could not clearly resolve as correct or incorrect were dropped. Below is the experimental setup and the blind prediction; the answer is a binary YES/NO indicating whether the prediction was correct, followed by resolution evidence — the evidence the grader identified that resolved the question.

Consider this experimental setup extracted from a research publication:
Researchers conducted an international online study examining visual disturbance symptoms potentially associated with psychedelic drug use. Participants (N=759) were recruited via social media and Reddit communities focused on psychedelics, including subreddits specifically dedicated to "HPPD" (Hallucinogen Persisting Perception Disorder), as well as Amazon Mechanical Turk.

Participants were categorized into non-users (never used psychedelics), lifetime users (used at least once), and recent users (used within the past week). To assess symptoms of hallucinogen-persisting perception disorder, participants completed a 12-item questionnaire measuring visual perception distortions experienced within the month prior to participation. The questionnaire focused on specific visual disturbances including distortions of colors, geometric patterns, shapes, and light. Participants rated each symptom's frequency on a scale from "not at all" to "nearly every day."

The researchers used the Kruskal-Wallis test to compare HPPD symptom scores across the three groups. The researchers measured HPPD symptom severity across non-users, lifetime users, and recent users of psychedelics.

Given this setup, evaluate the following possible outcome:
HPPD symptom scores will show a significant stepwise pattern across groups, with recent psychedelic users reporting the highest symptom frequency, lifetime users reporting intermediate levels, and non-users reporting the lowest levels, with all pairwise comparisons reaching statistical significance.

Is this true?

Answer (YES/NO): NO